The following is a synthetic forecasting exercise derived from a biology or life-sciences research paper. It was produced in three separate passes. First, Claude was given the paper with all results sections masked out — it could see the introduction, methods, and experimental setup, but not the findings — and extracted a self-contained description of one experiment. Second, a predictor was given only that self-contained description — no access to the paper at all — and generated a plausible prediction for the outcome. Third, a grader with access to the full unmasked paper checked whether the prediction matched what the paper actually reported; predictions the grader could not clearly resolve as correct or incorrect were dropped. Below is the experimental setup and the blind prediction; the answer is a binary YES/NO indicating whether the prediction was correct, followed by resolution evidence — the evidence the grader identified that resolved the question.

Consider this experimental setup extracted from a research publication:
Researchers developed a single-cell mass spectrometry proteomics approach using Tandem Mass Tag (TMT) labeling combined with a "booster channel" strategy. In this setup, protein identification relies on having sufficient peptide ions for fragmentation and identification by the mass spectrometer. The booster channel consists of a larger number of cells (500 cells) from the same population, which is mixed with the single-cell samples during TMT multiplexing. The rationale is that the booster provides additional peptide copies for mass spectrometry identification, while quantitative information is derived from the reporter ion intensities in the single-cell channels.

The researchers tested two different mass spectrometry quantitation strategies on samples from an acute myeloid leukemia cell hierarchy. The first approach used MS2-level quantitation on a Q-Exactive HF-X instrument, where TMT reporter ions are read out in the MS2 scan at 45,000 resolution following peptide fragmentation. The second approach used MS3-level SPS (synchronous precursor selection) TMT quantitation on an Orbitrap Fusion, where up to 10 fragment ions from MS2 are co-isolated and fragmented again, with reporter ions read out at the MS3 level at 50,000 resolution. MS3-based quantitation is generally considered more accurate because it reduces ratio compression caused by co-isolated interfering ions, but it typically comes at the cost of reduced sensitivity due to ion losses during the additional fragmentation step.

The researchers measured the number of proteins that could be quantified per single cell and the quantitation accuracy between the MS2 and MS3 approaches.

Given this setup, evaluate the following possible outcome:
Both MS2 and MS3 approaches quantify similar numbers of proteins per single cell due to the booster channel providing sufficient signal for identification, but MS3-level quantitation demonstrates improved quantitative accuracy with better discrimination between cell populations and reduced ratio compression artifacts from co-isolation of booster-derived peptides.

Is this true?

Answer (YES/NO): NO